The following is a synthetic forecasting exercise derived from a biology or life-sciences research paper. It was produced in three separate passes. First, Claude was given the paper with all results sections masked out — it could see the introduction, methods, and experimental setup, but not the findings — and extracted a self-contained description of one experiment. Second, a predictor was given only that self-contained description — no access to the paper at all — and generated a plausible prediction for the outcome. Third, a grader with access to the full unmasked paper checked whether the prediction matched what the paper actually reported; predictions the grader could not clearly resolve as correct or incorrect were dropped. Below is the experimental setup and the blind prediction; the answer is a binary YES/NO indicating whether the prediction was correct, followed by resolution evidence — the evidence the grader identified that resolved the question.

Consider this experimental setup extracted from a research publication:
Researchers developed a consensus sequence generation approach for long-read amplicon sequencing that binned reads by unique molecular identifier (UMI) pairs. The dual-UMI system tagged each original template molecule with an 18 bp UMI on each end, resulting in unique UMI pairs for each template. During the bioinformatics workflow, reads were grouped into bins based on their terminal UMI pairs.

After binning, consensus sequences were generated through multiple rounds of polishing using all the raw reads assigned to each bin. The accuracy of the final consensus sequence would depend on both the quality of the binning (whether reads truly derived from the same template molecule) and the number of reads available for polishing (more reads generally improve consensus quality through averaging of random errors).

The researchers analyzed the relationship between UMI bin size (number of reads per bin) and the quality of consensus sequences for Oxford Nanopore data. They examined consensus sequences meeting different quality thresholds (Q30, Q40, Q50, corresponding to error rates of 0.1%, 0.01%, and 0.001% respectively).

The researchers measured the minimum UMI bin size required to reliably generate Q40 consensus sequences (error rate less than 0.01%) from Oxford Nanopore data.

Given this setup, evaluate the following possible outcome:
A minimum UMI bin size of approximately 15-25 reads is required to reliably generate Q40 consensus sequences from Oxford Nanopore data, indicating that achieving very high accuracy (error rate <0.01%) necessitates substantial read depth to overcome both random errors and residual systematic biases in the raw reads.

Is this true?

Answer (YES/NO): NO